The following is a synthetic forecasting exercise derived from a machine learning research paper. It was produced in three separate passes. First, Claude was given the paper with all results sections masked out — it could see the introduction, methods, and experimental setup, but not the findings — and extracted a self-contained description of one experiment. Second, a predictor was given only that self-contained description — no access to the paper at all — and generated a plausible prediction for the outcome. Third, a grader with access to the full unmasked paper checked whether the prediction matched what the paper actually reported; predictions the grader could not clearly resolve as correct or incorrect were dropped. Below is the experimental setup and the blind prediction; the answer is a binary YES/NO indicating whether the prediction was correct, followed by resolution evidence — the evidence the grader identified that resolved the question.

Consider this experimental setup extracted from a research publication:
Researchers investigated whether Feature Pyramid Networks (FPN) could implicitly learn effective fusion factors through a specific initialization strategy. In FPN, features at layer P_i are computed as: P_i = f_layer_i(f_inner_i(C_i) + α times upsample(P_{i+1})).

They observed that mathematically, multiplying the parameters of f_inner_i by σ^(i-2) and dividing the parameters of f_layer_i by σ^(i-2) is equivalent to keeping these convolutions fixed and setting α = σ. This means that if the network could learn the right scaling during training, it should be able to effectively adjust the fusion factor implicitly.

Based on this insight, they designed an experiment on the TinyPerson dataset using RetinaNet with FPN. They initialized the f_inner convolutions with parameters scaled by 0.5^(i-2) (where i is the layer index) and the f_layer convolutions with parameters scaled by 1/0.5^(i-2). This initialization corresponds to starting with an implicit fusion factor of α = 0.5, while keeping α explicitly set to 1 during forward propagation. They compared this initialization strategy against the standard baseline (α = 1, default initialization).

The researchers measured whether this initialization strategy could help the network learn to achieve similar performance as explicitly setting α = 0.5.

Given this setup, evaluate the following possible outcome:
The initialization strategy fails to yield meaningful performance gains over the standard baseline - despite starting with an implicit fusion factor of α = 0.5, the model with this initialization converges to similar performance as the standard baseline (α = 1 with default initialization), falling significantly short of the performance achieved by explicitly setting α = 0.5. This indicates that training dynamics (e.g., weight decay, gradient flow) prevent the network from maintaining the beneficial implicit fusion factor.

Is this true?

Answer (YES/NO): YES